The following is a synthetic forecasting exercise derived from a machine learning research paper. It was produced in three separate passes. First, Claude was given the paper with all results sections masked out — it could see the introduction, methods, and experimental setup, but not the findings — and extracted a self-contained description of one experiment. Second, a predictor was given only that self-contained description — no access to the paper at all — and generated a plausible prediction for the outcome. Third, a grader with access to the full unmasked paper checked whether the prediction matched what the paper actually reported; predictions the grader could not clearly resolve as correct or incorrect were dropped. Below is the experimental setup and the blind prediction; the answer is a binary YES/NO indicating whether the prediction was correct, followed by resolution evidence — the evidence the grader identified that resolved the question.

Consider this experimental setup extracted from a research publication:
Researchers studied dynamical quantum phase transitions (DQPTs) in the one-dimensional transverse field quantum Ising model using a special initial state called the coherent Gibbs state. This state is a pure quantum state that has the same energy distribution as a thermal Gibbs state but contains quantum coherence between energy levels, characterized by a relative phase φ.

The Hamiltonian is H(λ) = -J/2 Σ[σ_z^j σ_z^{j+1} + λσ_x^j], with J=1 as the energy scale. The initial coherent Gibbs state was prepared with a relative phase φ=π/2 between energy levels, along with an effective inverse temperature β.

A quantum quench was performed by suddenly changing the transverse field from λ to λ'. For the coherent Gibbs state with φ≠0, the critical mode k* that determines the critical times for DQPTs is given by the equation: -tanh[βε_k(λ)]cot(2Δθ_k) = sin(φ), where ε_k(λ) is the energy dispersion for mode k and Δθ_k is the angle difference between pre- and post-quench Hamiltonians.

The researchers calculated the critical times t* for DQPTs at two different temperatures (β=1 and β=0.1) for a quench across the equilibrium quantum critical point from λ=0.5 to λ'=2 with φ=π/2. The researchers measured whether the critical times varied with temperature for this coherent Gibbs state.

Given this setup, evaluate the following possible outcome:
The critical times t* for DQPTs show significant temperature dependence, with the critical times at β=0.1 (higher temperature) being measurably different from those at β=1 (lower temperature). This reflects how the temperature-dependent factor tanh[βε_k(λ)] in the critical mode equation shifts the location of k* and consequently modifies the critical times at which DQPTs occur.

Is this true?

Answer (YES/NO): YES